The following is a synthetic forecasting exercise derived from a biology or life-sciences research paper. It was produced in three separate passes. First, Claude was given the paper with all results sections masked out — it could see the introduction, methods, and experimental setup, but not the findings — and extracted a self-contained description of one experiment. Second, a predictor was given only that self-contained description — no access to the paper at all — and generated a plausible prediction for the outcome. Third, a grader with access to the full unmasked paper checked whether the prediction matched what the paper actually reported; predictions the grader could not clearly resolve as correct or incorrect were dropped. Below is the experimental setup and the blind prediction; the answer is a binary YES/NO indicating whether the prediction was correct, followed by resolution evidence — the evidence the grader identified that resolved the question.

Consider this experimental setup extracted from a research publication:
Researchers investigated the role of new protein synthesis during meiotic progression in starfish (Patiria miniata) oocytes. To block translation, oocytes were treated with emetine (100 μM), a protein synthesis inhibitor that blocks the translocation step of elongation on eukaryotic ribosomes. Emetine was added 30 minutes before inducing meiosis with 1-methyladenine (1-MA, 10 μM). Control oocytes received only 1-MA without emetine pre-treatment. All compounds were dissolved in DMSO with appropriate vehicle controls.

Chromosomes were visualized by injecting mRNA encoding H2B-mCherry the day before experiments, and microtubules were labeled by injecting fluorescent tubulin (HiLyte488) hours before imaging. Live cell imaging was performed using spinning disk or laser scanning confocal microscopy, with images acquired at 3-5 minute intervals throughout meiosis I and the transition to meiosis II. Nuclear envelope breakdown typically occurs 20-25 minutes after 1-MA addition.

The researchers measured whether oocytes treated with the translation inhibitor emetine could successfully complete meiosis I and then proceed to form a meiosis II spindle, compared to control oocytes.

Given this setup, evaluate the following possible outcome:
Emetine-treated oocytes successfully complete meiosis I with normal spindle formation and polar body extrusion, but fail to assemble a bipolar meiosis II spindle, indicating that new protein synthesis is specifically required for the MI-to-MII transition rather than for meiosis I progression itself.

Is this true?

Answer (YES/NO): YES